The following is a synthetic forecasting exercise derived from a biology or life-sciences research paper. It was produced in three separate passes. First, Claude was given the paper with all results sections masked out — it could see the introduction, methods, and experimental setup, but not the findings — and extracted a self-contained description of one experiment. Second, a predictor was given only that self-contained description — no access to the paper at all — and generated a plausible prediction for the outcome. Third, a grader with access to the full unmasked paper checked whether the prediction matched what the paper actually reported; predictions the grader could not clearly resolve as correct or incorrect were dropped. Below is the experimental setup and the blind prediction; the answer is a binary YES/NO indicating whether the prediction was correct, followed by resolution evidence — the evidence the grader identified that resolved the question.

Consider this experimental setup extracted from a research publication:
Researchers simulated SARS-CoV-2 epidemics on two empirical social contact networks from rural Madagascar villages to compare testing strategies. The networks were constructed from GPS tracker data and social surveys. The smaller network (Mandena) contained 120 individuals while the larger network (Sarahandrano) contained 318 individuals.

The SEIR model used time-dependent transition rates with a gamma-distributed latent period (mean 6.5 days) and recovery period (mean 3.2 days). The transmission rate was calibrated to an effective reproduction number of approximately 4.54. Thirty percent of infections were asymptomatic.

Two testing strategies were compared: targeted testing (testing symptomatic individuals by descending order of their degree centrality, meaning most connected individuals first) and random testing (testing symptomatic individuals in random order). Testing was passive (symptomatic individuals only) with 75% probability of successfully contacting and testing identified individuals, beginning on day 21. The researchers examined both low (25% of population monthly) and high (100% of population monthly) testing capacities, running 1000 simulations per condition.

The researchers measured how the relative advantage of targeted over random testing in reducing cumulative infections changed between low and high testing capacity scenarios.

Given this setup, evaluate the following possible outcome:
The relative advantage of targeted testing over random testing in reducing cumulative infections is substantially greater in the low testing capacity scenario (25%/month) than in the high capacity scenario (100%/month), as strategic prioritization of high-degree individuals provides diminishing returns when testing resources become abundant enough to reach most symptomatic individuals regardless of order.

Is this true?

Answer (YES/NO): YES